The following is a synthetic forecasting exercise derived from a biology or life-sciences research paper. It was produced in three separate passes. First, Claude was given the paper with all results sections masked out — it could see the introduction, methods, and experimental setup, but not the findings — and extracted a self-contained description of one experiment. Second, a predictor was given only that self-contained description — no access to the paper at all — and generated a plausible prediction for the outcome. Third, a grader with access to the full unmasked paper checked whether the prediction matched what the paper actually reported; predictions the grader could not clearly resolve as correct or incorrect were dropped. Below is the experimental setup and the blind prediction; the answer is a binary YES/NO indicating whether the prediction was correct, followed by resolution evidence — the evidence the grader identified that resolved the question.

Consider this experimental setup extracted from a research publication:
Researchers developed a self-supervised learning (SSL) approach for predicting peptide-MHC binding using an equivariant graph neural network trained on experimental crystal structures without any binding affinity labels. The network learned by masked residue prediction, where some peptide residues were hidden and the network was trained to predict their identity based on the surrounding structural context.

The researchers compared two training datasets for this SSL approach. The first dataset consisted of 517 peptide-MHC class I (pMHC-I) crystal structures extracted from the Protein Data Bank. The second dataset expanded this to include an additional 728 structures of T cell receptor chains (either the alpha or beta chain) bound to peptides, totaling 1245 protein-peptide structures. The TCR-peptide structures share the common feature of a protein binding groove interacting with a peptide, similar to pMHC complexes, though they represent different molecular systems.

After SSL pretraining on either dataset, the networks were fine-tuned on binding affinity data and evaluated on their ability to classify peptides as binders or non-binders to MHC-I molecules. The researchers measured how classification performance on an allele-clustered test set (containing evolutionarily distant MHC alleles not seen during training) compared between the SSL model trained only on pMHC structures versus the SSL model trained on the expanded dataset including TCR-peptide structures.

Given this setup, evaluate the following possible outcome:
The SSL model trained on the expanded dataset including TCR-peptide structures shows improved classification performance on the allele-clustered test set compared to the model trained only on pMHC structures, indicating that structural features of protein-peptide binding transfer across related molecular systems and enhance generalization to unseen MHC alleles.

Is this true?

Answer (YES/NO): YES